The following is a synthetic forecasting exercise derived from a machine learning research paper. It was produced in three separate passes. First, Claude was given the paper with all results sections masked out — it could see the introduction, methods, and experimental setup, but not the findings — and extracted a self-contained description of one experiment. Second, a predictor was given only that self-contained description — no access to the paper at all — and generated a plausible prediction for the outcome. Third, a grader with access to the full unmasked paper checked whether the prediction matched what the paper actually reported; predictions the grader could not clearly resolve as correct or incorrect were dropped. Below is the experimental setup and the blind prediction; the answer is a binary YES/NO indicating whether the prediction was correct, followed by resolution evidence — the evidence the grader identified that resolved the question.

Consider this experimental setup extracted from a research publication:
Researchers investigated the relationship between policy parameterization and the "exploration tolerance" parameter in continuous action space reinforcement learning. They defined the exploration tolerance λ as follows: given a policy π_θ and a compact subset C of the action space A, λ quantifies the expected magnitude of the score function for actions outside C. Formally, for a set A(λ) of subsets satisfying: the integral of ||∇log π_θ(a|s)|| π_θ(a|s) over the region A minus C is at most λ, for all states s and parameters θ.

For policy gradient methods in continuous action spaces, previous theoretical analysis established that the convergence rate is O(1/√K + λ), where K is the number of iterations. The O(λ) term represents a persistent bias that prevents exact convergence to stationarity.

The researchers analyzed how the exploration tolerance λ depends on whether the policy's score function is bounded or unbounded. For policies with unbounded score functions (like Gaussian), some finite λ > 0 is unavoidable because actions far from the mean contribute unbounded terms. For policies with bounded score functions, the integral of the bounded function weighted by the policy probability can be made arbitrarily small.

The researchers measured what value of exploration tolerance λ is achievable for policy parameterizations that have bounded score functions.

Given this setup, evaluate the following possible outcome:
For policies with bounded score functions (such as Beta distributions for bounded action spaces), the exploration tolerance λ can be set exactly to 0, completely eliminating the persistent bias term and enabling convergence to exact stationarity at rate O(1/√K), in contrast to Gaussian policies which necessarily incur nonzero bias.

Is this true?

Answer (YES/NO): YES